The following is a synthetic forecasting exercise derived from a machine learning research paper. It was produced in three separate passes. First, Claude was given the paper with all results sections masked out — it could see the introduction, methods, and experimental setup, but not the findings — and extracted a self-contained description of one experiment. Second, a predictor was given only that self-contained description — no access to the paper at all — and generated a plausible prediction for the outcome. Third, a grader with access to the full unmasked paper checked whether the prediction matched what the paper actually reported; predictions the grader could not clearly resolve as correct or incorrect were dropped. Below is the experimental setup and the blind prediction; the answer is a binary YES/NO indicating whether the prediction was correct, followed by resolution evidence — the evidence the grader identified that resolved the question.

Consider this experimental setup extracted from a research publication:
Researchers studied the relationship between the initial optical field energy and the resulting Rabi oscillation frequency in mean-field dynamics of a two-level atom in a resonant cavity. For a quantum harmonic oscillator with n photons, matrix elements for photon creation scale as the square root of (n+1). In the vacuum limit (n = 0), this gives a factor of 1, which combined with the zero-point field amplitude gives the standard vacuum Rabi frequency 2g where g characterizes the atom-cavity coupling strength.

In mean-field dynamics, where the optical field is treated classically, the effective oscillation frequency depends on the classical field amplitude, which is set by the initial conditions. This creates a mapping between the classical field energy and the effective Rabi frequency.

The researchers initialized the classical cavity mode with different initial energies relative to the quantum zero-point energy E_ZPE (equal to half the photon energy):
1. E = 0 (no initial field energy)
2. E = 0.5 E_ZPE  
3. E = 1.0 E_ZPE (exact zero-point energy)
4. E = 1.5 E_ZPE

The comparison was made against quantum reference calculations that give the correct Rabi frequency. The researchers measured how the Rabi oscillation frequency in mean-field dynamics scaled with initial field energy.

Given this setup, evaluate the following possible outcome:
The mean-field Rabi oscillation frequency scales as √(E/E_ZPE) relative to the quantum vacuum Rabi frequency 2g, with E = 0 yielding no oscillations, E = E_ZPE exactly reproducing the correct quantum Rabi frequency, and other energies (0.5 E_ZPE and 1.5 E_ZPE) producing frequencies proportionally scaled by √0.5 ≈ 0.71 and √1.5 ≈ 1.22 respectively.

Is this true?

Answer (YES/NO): NO